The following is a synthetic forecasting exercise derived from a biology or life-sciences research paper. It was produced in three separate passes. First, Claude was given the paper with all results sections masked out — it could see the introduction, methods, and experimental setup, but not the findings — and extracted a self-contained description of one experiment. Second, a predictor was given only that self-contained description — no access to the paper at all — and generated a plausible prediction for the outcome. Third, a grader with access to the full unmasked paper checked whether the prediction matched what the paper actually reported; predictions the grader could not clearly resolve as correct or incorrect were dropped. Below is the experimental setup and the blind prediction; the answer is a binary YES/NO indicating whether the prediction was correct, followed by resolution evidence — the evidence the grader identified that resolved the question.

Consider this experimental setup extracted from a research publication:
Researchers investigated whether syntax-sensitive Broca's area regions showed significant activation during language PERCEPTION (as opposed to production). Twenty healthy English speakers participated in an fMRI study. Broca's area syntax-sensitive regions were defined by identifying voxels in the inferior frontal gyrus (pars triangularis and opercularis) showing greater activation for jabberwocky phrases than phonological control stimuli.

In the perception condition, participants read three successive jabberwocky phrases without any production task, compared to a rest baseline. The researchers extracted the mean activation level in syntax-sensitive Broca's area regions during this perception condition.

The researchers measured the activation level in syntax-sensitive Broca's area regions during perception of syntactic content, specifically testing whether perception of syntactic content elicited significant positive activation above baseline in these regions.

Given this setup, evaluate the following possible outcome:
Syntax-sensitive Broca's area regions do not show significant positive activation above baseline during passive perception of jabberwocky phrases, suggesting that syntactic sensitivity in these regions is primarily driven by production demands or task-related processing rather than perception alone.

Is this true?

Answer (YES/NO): NO